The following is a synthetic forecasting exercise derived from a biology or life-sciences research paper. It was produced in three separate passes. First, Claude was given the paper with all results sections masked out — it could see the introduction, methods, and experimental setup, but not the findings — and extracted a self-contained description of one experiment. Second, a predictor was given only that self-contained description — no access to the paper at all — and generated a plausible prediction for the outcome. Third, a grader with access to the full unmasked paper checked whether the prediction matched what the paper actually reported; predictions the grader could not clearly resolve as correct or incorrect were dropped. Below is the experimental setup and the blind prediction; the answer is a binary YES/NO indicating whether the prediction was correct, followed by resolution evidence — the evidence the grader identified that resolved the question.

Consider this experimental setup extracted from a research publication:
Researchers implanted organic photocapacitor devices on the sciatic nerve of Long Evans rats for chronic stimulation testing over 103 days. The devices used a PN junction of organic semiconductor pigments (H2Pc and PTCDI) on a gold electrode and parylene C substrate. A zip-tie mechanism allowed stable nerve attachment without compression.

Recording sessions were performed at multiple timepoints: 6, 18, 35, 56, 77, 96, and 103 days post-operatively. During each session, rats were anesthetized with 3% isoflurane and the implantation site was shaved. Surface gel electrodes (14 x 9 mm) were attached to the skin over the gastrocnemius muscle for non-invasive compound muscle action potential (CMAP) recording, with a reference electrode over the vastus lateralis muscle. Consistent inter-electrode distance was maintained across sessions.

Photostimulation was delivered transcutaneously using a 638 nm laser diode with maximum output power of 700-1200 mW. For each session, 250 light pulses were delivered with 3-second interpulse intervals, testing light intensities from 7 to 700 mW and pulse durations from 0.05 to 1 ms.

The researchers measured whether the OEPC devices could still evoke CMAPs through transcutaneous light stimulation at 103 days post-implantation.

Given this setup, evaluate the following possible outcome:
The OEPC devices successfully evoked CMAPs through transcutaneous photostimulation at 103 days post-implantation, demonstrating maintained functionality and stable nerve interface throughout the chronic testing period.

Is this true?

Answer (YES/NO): NO